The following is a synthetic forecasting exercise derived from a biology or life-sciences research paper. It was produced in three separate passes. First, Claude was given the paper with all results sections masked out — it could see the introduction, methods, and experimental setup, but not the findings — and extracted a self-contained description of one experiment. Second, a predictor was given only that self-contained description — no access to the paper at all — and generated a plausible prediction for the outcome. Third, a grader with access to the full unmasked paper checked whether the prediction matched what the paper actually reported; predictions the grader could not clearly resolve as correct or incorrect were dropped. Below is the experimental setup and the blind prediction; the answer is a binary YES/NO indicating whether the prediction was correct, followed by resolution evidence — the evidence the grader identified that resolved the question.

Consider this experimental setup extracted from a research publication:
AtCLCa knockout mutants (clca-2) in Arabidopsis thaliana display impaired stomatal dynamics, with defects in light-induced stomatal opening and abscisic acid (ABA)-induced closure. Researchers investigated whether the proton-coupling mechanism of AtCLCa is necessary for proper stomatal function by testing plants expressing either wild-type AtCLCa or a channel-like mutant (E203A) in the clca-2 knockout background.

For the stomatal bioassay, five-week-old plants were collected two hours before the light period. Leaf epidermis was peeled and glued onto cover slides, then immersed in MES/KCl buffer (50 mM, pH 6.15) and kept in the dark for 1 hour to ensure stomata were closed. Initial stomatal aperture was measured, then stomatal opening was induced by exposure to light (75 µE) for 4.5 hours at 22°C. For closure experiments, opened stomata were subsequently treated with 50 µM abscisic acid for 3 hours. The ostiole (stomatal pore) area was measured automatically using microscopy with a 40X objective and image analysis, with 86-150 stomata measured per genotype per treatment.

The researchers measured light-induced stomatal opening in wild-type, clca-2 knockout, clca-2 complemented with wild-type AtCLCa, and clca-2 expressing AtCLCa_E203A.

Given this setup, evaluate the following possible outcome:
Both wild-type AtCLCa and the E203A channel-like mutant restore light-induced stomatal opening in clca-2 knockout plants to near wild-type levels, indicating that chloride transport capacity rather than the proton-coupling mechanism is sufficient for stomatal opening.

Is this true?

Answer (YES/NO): NO